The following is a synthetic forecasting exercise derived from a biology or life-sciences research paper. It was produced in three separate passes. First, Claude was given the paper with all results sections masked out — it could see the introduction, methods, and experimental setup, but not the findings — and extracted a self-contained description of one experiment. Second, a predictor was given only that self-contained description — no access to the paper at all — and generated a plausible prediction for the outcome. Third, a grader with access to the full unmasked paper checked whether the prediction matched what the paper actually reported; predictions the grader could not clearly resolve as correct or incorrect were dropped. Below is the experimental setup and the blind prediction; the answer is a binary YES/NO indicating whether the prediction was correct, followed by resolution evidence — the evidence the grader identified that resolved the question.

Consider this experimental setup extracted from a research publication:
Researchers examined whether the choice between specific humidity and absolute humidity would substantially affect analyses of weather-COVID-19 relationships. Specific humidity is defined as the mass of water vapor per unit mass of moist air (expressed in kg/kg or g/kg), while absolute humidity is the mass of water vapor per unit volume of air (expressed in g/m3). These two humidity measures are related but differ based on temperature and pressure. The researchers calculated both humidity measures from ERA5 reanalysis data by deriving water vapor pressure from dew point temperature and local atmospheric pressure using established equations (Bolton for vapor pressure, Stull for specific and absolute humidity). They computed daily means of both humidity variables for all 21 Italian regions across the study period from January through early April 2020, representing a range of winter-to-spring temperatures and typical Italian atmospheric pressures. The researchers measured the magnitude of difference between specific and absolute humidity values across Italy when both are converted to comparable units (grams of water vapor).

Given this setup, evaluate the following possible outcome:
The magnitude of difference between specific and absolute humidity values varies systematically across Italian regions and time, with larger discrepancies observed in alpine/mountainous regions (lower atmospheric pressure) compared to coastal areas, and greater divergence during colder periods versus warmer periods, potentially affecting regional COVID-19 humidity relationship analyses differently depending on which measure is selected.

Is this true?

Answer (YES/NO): NO